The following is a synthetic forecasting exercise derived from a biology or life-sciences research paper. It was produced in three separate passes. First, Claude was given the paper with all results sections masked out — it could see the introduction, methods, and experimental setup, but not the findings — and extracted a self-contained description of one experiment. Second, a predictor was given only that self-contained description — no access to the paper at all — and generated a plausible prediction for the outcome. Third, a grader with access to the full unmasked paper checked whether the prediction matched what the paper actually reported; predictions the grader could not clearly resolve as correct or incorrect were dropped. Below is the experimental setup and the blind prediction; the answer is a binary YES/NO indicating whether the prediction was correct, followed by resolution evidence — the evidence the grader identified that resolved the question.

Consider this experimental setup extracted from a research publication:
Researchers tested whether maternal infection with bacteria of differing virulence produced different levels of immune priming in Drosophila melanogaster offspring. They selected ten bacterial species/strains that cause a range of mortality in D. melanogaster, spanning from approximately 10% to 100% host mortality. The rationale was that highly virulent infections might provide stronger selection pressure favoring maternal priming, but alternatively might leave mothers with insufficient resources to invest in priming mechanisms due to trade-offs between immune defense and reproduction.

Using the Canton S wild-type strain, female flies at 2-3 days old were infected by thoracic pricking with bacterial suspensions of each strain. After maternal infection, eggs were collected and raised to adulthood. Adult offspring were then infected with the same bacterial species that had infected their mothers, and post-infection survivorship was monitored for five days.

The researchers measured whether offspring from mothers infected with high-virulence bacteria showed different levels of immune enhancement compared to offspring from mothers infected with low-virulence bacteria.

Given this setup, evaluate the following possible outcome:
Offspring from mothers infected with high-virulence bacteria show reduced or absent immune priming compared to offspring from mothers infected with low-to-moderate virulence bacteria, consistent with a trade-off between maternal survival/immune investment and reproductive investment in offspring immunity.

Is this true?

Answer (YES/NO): NO